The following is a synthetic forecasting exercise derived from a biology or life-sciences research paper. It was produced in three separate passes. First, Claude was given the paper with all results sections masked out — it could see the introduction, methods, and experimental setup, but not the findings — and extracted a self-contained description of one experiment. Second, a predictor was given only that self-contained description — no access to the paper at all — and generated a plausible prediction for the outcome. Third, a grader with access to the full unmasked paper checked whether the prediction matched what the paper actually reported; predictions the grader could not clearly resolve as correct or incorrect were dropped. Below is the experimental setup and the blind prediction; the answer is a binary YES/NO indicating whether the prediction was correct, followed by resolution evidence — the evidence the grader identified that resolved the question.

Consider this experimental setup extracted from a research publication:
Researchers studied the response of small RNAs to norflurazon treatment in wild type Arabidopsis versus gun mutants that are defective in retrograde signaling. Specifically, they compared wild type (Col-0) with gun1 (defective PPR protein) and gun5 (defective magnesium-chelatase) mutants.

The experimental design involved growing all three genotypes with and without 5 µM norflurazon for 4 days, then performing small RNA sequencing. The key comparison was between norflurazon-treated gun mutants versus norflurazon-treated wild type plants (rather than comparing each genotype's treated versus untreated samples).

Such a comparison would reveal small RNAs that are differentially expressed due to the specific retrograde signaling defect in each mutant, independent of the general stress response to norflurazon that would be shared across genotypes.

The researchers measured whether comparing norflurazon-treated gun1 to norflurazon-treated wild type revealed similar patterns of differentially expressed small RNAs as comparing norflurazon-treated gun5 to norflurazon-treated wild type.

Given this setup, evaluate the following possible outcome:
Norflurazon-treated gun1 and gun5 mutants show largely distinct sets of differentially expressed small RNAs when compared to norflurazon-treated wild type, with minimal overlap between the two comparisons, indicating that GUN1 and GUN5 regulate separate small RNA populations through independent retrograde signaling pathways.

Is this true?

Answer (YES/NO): NO